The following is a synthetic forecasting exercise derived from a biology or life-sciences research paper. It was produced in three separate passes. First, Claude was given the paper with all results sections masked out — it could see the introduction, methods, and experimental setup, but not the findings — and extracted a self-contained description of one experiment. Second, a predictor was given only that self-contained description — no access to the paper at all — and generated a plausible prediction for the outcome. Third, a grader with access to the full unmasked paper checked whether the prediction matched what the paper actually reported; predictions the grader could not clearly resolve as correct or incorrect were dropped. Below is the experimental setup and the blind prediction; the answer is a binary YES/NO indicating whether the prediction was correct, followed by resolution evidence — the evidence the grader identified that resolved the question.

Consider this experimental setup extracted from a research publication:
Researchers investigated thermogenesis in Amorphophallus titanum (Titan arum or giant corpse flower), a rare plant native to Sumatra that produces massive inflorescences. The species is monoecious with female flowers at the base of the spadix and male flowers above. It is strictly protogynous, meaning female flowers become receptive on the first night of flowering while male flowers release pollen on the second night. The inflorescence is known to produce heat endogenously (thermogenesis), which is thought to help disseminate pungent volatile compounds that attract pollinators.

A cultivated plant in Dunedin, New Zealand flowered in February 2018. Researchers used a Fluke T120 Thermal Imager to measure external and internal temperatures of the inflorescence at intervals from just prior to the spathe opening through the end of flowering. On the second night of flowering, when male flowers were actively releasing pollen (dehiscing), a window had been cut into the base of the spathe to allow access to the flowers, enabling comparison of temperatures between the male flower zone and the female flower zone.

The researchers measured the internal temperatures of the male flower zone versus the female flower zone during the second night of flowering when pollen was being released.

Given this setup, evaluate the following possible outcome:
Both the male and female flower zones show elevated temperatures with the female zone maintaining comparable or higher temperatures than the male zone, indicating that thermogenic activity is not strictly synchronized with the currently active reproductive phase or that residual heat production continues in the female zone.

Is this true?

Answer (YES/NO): NO